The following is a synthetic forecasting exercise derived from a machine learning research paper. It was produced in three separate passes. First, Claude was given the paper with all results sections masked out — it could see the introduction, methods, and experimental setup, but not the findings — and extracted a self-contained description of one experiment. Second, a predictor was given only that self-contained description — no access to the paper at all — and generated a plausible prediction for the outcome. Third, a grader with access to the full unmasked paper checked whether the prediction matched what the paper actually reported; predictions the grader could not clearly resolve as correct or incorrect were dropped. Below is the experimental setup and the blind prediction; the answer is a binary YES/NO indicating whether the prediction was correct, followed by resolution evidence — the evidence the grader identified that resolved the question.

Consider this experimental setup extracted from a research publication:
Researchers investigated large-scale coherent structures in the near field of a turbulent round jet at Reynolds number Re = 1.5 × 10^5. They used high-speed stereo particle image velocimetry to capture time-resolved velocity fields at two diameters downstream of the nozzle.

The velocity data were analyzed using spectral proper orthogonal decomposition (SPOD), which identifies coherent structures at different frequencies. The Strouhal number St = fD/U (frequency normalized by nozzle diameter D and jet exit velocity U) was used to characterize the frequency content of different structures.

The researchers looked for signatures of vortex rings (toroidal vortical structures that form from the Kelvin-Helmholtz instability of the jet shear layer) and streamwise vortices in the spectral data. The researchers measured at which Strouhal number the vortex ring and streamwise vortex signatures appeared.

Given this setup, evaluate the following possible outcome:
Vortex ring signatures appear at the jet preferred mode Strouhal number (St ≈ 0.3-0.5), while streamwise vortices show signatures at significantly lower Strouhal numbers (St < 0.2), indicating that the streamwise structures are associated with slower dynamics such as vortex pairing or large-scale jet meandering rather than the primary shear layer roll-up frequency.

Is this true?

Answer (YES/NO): NO